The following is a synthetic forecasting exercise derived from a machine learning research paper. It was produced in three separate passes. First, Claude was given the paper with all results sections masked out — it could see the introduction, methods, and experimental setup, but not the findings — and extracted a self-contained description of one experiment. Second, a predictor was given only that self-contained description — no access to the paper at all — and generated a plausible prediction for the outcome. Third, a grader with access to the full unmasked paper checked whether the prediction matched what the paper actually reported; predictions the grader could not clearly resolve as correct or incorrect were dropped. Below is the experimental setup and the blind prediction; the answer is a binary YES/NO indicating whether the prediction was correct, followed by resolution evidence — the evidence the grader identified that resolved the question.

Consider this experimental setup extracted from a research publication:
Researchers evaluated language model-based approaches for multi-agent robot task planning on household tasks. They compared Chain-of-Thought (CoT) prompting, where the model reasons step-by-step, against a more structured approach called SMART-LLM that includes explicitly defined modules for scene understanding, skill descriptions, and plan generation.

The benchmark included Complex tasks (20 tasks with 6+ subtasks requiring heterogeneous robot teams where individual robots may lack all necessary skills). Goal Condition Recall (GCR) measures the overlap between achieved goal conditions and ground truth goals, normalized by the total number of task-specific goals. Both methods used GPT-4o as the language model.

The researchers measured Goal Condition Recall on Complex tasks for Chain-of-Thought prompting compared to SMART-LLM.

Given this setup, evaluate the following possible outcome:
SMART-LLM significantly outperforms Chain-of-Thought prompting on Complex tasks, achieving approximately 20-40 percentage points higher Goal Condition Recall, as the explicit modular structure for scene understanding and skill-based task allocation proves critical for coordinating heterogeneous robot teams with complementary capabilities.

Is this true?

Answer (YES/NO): YES